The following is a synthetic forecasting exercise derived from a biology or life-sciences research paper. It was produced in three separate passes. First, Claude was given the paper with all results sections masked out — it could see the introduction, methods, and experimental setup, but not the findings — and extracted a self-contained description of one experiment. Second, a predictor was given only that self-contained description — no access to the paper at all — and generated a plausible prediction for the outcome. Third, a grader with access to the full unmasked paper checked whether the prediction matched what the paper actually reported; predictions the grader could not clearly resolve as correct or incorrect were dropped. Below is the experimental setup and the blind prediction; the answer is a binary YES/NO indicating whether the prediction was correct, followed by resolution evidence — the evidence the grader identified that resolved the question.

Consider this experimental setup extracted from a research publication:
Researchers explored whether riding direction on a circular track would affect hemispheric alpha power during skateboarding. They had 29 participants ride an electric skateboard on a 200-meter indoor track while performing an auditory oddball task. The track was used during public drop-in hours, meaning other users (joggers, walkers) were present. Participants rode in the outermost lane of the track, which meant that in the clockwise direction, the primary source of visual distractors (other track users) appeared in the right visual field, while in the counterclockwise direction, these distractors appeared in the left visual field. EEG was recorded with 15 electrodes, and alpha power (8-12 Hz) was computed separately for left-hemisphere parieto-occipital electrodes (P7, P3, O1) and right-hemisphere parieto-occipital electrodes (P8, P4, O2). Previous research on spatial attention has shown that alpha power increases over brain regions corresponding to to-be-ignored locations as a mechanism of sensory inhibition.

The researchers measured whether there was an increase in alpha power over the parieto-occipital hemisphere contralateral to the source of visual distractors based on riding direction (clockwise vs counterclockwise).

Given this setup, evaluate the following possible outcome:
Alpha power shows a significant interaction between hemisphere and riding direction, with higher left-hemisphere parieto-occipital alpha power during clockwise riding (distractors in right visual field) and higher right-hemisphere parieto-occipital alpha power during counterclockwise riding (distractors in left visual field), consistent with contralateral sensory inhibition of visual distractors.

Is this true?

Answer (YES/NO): NO